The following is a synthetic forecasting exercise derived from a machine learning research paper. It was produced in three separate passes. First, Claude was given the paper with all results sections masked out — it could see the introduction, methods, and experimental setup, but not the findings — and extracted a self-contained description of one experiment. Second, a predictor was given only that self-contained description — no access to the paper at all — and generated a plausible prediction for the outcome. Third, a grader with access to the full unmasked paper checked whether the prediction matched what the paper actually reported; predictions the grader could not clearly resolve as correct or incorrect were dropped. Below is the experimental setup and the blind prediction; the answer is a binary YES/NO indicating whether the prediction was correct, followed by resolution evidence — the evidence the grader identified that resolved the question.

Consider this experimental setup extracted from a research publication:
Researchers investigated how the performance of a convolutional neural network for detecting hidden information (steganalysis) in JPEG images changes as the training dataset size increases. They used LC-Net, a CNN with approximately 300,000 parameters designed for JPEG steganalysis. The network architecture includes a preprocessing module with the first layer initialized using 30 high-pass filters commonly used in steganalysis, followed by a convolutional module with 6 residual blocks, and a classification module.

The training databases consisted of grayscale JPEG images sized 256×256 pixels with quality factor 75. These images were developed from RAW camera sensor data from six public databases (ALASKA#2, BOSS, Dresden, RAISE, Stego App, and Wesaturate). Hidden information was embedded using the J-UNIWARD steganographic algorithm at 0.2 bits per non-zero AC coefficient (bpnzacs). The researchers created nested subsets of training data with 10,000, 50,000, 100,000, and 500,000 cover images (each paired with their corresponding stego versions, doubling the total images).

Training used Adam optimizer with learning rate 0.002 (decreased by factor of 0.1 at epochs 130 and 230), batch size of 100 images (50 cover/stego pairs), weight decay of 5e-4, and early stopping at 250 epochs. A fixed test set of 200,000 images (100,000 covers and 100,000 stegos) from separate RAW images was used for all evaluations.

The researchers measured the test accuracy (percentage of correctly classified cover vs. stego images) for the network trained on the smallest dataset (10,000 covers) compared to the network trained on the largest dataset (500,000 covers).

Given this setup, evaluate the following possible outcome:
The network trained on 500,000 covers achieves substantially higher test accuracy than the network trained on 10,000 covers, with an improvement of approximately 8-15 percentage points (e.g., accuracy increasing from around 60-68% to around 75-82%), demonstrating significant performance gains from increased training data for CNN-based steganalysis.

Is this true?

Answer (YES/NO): NO